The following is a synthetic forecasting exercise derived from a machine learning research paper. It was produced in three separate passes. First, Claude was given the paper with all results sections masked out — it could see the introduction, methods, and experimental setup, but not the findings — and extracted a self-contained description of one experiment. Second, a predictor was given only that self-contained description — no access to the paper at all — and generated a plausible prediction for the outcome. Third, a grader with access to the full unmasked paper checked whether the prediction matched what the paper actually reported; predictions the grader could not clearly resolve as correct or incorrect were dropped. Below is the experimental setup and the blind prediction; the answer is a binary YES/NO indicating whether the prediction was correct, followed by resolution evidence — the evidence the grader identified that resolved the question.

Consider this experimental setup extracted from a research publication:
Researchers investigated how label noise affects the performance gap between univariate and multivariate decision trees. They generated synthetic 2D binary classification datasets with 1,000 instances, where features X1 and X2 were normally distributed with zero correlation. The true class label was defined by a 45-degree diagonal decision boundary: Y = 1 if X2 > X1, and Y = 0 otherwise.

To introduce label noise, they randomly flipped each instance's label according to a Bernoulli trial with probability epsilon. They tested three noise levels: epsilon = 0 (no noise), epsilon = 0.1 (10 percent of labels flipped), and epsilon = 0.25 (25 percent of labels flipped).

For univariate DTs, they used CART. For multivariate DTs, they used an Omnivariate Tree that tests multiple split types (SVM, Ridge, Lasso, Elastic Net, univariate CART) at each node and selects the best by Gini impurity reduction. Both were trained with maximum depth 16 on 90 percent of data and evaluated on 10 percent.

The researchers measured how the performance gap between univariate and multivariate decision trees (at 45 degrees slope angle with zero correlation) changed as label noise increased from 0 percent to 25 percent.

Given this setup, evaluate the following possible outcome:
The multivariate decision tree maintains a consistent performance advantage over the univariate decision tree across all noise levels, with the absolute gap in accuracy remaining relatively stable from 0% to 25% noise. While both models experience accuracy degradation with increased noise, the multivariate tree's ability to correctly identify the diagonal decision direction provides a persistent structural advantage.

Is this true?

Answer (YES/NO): NO